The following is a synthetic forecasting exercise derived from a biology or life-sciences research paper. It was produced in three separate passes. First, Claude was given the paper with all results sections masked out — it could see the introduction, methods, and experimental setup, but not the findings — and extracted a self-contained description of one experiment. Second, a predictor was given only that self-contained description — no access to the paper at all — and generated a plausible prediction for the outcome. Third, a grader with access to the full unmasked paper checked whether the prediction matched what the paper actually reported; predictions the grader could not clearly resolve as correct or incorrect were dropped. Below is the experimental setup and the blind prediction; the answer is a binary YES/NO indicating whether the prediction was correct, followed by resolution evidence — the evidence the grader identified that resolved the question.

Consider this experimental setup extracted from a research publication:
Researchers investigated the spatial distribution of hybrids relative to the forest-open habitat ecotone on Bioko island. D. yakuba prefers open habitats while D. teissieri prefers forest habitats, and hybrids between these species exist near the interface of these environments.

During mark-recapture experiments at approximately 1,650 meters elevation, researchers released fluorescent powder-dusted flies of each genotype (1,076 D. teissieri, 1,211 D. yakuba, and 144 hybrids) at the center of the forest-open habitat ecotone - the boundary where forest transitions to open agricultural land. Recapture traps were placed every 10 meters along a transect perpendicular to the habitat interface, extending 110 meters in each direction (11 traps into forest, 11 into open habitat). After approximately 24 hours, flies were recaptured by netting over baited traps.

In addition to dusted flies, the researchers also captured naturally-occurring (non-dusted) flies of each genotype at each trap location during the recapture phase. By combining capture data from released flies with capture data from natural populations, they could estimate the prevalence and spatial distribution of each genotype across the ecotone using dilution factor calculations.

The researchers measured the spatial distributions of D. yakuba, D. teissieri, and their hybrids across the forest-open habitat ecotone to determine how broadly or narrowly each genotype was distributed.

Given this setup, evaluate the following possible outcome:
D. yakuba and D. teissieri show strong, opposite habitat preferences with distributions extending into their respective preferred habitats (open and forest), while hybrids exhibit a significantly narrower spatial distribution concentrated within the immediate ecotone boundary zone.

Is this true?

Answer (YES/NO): YES